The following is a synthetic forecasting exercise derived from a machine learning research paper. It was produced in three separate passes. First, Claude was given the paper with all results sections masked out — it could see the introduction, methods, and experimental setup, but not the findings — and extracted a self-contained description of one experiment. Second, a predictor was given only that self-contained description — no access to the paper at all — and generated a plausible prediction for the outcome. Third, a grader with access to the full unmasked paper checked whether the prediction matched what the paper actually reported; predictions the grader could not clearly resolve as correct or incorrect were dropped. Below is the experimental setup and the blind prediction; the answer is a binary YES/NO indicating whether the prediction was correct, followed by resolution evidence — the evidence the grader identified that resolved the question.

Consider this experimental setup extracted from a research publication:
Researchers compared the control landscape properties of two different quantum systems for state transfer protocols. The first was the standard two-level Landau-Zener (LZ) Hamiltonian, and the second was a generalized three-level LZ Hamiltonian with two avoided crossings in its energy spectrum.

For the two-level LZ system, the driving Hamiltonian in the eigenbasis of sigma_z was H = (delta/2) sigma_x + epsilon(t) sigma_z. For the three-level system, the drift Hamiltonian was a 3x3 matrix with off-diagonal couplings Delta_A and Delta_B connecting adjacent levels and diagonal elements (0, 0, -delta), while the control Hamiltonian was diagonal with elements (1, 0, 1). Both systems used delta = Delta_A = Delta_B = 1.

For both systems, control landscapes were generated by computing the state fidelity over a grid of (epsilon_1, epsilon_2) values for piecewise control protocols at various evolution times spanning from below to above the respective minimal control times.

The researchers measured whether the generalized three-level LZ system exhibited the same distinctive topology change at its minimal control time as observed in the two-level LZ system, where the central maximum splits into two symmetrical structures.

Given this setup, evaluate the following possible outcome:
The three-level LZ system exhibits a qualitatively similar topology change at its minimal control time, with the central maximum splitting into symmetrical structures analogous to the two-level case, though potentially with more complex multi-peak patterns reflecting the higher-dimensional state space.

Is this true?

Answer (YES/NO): NO